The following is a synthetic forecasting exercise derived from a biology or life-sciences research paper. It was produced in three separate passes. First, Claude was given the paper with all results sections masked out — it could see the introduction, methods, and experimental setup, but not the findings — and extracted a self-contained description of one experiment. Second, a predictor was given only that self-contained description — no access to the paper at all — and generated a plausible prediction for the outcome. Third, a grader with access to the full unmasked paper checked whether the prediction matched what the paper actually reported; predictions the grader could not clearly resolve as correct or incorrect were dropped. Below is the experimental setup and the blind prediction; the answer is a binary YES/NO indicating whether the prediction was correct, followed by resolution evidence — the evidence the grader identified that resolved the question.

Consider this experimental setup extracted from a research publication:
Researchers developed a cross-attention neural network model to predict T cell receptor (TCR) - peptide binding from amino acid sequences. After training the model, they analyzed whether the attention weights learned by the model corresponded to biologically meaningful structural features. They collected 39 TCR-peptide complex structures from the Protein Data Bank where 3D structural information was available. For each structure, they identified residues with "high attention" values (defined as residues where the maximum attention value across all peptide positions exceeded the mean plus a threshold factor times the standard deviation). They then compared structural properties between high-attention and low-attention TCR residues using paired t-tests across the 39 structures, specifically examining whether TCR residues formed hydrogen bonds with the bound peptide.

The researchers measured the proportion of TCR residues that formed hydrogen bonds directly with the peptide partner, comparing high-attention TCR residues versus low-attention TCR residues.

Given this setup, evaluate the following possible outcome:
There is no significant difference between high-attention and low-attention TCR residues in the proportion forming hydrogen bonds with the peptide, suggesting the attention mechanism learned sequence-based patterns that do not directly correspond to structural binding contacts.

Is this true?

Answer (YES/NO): NO